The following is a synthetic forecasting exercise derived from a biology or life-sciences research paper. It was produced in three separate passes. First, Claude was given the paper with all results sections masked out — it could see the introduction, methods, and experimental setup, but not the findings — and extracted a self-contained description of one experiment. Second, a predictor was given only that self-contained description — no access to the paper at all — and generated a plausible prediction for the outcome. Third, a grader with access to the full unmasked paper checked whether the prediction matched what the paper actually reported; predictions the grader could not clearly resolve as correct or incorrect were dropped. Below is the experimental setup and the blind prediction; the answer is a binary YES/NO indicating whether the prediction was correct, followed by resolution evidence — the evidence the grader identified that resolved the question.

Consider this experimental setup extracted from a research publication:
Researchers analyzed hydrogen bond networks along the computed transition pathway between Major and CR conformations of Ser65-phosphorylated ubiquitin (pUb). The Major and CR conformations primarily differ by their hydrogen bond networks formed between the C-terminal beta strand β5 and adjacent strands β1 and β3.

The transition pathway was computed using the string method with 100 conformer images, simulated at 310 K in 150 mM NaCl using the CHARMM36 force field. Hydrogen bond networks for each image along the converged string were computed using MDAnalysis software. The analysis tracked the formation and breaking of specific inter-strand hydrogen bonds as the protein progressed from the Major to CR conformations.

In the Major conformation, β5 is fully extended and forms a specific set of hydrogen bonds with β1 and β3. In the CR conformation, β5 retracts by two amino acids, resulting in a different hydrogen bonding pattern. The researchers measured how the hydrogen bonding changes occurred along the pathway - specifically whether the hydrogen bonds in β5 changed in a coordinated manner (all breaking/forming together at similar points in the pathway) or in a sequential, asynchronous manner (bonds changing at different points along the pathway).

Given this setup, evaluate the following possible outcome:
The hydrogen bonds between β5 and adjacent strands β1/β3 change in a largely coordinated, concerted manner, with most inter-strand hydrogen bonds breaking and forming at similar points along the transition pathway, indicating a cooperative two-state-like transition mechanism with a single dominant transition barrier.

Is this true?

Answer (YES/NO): NO